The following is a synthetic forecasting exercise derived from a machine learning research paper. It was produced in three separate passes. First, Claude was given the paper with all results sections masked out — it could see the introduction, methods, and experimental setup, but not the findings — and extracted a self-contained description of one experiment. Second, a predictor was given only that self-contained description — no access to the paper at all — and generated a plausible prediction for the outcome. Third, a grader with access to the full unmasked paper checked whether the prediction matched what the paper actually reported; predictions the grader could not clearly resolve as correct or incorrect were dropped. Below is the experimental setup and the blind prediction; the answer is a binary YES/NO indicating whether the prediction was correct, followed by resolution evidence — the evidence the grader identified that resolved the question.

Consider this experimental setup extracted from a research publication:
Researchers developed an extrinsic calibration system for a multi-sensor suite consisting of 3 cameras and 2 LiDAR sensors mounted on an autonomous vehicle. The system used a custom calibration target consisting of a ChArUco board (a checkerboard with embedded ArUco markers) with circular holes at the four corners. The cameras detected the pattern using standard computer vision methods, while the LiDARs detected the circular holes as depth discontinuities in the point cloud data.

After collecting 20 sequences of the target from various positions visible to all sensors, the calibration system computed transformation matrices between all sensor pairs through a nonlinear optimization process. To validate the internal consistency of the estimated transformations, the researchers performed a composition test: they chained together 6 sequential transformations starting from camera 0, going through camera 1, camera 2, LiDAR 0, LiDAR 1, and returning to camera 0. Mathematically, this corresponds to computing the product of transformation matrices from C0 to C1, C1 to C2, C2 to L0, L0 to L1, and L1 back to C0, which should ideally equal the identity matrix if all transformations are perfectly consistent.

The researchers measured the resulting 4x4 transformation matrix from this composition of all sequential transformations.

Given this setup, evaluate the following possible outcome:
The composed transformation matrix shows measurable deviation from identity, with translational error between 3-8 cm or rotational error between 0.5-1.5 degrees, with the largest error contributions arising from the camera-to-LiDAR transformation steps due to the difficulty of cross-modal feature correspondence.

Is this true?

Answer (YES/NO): NO